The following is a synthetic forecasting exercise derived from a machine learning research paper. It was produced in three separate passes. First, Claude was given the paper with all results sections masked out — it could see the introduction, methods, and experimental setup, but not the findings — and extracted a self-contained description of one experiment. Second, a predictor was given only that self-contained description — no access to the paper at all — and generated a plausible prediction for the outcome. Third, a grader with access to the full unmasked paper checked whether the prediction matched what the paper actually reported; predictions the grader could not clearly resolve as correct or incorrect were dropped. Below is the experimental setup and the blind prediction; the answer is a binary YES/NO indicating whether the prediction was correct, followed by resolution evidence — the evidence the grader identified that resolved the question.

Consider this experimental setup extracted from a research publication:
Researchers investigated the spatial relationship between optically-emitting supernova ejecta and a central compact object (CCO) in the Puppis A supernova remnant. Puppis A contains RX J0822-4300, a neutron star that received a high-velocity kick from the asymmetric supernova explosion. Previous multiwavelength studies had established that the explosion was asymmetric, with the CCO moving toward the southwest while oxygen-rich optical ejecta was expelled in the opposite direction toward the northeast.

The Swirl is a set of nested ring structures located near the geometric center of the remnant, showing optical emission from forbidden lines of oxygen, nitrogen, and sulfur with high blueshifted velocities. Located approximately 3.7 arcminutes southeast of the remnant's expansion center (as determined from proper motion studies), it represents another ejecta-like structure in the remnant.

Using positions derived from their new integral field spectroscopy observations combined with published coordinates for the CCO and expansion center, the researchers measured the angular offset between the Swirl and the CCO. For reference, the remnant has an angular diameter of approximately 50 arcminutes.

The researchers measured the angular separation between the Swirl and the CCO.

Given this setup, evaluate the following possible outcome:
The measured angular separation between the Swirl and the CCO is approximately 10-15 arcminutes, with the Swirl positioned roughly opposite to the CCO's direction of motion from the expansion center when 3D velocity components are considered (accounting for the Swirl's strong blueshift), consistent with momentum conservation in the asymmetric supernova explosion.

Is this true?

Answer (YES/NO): NO